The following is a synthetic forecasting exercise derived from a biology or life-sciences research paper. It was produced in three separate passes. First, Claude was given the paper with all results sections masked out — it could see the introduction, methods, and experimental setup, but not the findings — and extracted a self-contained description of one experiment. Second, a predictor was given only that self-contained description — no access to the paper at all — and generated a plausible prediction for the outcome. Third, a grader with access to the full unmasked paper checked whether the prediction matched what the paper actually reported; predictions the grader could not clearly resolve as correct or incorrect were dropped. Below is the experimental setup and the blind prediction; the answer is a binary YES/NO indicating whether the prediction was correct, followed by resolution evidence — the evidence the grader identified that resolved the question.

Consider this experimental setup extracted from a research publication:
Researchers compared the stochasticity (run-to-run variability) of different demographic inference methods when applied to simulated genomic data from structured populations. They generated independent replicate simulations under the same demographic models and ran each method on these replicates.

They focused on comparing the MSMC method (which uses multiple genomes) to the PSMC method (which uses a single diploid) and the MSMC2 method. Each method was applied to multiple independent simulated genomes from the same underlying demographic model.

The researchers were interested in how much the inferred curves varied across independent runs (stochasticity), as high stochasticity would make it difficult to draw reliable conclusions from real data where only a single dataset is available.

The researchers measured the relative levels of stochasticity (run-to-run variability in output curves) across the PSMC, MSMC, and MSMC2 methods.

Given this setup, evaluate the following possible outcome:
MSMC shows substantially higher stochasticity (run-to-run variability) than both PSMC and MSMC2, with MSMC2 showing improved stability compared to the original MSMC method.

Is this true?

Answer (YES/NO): YES